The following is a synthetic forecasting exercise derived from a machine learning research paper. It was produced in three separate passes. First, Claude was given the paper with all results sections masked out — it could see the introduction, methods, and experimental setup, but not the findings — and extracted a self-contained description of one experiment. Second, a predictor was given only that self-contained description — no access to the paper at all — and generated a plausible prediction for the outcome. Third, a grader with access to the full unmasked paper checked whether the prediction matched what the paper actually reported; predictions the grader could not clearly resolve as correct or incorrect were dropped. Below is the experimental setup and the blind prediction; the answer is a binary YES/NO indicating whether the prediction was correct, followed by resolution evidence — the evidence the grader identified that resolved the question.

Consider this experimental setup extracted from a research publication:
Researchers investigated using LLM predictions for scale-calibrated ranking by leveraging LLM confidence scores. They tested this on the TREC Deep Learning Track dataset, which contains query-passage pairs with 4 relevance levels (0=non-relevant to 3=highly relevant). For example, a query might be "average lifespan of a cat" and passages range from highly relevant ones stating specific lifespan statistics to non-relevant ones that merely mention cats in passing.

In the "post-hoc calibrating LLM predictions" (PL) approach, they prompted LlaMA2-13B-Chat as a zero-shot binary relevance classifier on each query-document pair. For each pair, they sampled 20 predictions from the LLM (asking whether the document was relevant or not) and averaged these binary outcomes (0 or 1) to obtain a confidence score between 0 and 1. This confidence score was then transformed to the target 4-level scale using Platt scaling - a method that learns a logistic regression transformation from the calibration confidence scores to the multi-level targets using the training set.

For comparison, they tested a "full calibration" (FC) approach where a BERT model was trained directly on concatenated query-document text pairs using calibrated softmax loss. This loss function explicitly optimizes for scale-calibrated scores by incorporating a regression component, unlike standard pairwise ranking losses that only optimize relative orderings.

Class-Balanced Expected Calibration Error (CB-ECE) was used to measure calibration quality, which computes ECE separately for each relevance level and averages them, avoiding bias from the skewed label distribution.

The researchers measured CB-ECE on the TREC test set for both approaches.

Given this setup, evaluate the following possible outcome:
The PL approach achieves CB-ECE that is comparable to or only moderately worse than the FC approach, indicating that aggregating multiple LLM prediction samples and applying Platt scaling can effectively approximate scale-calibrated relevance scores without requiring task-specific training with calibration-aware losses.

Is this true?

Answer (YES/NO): YES